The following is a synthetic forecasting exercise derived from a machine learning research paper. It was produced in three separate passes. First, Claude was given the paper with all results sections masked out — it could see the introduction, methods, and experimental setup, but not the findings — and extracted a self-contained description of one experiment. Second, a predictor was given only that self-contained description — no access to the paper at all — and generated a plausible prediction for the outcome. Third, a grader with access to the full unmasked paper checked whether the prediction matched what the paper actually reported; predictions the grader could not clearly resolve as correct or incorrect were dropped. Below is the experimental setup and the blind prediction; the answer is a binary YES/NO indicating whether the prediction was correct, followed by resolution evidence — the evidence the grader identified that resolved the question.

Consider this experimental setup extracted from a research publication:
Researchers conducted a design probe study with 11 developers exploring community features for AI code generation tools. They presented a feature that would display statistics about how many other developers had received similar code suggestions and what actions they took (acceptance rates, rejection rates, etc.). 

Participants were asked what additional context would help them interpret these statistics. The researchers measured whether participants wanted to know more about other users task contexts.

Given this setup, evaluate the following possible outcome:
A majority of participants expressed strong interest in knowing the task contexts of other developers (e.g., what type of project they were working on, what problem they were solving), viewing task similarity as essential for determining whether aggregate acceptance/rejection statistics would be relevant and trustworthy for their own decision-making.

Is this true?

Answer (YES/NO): YES